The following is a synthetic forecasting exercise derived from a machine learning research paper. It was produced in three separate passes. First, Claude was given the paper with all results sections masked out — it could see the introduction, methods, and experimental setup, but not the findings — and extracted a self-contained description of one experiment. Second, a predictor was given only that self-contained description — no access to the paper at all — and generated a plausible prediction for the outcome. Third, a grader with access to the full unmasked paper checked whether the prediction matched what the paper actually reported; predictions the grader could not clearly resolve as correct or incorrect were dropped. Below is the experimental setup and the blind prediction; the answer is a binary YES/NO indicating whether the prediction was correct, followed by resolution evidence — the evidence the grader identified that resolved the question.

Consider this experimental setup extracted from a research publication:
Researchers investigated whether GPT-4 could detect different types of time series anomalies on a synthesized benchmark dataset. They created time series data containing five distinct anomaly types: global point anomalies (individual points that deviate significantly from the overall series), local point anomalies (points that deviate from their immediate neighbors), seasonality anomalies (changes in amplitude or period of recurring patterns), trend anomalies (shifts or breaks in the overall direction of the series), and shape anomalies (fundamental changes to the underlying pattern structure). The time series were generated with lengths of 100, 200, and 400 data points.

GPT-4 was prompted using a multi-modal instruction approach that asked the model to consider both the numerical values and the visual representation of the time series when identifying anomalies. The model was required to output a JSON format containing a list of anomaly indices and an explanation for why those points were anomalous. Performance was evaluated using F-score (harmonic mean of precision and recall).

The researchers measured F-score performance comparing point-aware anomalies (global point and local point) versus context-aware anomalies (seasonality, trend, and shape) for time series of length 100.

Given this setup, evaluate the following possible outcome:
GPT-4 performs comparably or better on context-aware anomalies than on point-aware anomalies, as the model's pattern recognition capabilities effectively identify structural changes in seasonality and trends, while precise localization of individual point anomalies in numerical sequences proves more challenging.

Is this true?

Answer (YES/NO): NO